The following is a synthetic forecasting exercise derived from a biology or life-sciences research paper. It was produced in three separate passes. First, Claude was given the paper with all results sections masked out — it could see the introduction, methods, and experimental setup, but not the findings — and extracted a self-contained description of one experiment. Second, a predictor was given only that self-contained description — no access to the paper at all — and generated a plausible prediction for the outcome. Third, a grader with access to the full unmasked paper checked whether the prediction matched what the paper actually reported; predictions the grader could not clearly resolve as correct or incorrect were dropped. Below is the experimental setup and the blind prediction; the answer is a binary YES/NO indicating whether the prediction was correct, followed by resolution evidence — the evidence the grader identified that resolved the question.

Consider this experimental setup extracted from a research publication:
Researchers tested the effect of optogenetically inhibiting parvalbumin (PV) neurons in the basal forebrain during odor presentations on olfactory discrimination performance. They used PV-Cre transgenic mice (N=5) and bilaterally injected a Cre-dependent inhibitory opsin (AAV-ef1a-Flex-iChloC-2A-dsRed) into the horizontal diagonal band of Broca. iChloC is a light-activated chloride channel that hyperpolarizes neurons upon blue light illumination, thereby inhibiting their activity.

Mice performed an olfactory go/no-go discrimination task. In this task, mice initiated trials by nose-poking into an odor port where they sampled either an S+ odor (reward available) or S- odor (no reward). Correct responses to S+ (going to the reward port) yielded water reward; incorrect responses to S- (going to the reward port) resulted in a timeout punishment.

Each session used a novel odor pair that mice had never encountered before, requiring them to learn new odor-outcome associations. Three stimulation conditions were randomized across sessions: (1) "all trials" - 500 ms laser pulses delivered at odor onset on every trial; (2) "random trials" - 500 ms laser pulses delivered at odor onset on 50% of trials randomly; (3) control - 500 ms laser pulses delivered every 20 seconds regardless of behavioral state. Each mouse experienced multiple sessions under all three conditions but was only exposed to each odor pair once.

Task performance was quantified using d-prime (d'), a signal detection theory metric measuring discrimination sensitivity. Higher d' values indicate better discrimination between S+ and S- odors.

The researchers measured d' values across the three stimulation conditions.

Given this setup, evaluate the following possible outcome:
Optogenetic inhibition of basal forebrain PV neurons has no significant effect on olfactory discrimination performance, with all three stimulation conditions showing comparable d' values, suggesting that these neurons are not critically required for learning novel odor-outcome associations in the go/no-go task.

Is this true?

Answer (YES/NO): NO